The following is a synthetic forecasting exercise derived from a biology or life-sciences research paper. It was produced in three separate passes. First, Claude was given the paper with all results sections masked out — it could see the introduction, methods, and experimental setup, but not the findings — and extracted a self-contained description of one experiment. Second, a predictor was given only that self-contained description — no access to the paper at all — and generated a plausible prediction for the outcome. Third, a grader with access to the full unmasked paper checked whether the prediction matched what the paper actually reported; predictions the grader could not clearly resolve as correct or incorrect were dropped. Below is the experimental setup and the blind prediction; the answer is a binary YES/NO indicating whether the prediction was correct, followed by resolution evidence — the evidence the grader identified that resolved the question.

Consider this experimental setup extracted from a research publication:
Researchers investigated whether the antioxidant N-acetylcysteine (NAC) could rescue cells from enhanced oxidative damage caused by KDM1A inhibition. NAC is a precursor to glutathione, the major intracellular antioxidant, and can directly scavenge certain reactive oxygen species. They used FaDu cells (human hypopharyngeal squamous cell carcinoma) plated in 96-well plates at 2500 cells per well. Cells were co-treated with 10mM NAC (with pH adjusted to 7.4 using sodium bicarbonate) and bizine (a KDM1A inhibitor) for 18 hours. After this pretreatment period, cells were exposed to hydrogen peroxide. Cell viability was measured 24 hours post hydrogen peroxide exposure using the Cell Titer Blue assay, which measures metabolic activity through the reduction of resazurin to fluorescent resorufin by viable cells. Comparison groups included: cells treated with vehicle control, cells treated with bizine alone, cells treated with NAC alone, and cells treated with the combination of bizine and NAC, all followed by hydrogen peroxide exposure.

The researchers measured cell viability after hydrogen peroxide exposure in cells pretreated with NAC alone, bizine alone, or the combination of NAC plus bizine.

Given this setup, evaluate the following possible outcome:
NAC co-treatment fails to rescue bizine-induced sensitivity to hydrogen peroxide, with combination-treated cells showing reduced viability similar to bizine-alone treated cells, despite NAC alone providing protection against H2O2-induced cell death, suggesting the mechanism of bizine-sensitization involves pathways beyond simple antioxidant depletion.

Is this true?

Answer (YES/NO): NO